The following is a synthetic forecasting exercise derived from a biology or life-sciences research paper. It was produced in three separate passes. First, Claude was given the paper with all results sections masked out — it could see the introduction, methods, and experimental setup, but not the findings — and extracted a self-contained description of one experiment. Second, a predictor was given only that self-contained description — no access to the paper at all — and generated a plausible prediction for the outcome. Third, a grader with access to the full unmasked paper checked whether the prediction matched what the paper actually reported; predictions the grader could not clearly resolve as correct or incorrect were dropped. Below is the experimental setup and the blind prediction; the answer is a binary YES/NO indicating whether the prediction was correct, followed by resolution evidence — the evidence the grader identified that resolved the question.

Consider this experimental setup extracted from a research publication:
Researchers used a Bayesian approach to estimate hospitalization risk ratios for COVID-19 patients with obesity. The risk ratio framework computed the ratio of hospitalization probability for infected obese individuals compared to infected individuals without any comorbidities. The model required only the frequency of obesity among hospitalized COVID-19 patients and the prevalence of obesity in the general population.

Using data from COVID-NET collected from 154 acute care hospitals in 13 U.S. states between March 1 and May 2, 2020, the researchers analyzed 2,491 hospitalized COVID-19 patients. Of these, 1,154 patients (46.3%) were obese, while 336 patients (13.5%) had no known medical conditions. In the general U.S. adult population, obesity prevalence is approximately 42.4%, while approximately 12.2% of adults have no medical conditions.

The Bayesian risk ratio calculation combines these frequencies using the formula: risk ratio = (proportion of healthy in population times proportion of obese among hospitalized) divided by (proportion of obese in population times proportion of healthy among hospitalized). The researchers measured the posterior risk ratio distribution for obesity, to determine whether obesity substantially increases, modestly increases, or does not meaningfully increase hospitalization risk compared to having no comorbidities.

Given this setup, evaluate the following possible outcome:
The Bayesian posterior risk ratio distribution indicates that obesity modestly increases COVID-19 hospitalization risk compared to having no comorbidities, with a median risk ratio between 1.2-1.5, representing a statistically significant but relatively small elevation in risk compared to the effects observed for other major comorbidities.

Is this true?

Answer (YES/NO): NO